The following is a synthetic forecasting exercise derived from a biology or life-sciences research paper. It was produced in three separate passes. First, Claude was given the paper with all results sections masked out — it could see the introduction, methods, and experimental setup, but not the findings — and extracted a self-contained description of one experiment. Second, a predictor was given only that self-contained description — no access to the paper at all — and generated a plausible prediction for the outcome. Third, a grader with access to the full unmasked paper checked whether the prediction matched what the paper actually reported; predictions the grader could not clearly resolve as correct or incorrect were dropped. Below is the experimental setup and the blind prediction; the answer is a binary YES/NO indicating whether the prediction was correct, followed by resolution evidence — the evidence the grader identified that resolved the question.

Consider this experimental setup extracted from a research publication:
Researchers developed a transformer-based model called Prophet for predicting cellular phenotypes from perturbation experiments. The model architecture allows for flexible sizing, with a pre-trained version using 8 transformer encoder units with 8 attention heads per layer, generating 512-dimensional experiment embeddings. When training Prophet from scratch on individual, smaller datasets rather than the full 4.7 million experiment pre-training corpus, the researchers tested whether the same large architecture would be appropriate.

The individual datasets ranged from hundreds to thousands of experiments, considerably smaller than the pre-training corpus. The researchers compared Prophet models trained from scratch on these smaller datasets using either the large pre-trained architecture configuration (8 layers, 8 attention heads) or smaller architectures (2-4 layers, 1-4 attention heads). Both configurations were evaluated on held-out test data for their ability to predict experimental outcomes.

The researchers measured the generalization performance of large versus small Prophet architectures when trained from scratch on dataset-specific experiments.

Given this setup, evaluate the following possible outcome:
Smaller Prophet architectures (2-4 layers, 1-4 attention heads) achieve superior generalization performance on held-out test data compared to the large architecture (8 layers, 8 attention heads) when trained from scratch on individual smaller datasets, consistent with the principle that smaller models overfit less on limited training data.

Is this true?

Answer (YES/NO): YES